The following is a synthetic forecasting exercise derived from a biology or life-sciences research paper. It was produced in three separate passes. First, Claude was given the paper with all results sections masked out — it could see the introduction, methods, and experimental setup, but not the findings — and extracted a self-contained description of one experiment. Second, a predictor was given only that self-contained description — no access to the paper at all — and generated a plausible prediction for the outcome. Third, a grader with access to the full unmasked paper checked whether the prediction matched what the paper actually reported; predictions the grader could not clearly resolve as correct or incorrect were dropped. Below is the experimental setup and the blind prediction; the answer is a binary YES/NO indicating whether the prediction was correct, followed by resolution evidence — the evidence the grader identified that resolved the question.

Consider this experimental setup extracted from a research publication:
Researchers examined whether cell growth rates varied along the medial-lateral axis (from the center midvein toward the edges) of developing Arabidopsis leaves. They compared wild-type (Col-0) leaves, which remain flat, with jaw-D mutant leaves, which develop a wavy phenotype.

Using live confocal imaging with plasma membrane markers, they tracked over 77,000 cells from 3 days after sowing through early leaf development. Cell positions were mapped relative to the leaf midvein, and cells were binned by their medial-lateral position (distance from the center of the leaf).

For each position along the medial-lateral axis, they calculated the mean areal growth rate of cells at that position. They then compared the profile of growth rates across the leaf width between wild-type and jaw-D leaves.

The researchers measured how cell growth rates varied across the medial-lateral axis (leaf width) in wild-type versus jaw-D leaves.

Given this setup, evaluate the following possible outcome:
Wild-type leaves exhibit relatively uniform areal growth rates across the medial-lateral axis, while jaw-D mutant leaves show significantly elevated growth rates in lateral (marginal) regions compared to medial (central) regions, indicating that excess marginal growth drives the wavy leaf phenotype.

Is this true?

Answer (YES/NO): NO